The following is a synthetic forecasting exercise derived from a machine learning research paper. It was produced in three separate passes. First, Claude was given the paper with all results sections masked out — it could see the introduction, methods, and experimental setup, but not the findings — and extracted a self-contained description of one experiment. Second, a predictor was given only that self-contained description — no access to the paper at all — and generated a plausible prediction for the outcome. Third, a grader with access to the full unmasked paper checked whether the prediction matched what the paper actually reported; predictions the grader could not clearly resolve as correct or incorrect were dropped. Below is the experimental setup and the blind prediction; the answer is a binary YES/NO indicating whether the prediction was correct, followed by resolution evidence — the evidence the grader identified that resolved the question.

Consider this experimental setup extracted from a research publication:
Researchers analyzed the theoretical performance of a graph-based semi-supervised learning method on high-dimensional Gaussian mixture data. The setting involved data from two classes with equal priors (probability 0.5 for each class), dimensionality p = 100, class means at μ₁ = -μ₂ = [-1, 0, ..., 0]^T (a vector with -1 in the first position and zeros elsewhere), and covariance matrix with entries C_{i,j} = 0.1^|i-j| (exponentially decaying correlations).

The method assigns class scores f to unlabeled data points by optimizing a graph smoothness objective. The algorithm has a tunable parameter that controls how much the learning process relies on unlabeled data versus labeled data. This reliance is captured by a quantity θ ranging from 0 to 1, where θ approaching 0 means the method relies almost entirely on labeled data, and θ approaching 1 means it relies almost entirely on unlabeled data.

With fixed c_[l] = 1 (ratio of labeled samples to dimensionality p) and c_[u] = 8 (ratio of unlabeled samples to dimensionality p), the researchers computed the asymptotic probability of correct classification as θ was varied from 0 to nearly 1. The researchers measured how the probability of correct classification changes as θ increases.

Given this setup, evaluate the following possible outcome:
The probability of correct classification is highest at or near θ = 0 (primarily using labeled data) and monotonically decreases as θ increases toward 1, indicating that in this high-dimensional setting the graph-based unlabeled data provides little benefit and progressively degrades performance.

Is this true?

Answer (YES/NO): NO